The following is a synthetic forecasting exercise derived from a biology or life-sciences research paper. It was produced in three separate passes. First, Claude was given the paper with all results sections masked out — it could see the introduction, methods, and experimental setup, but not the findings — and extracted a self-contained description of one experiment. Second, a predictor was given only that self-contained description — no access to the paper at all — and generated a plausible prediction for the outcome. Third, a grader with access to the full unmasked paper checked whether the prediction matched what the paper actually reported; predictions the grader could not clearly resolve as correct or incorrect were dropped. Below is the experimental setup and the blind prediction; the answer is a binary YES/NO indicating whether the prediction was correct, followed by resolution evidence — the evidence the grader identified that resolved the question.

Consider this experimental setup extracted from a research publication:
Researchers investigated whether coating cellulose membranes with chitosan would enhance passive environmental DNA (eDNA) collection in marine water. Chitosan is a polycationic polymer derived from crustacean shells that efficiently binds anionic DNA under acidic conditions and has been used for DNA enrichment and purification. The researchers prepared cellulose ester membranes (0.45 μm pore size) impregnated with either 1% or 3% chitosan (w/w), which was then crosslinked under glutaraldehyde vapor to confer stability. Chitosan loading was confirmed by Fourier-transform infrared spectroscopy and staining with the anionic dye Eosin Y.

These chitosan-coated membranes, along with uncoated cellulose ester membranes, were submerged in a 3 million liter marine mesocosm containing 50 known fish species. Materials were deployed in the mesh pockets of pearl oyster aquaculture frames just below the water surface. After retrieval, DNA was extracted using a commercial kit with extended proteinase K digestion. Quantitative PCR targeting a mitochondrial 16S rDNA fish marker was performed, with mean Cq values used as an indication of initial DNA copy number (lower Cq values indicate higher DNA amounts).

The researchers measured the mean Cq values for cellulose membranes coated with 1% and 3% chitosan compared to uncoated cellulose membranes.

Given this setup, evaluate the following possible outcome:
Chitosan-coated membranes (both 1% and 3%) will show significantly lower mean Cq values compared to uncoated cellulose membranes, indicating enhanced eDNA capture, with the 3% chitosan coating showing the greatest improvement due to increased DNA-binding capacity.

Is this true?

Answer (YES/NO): NO